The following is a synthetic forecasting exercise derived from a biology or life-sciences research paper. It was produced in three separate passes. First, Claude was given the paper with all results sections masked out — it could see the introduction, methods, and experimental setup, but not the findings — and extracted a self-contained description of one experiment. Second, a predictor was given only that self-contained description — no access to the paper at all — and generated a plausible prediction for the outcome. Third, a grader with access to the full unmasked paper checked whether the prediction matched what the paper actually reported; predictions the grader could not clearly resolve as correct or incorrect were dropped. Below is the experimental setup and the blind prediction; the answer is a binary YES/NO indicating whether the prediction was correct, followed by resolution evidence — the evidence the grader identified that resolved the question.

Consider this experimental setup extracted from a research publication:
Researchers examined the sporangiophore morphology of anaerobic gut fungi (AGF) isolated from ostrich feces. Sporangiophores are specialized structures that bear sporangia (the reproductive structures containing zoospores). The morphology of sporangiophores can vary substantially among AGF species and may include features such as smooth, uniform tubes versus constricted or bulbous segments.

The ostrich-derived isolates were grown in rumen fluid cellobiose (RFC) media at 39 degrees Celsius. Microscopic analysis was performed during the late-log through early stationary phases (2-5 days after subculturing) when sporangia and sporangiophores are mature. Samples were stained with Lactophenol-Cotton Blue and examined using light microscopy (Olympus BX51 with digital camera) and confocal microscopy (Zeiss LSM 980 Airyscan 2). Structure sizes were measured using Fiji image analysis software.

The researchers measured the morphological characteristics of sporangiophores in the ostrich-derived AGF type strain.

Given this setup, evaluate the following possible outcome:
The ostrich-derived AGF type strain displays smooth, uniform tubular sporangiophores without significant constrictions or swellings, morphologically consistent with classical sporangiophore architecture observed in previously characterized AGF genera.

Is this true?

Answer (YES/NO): NO